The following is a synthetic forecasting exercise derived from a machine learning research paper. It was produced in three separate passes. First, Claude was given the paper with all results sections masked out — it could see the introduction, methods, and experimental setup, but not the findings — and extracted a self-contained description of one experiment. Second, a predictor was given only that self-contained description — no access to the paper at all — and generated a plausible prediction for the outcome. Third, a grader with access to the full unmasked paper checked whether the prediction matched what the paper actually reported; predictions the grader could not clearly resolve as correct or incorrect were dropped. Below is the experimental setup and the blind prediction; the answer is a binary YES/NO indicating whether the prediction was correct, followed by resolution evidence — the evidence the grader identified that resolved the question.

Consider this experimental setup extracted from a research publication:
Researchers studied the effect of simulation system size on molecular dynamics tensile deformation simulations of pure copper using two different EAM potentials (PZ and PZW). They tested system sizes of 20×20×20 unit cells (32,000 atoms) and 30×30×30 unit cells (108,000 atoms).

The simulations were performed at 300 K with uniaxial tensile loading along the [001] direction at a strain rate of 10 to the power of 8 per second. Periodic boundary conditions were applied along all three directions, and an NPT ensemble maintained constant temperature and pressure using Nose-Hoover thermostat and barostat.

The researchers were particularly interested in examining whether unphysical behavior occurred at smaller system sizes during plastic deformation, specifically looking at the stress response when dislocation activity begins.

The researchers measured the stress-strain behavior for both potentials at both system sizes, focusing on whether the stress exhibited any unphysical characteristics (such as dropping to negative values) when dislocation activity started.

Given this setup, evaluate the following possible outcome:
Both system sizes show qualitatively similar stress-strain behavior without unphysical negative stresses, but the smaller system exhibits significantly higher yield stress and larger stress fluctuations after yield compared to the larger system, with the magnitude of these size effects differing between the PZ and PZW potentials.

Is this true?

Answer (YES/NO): NO